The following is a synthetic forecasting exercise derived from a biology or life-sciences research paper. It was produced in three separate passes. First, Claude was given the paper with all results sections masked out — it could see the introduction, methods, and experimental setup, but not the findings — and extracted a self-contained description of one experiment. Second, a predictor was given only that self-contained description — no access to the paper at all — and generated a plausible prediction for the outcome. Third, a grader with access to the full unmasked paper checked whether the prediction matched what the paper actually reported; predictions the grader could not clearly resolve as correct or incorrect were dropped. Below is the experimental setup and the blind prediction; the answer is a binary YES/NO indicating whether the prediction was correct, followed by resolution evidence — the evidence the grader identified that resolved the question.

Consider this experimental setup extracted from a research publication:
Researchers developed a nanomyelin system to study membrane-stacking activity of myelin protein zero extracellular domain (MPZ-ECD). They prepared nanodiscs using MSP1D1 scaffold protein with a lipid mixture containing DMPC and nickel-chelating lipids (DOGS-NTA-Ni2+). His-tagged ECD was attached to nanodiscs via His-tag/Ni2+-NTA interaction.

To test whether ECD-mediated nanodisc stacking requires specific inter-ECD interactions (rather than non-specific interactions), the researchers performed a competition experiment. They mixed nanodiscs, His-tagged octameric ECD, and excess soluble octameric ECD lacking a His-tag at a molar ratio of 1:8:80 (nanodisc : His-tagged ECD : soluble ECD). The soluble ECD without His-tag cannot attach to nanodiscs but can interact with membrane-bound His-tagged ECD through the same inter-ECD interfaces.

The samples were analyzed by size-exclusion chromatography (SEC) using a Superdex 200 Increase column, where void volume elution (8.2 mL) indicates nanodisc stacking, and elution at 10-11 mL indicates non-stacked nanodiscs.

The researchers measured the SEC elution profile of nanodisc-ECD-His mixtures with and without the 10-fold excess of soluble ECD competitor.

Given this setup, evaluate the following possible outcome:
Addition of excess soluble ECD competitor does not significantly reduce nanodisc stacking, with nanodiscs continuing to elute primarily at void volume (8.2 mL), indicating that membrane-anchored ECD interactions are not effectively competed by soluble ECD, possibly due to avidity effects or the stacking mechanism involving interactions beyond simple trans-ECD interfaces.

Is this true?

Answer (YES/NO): NO